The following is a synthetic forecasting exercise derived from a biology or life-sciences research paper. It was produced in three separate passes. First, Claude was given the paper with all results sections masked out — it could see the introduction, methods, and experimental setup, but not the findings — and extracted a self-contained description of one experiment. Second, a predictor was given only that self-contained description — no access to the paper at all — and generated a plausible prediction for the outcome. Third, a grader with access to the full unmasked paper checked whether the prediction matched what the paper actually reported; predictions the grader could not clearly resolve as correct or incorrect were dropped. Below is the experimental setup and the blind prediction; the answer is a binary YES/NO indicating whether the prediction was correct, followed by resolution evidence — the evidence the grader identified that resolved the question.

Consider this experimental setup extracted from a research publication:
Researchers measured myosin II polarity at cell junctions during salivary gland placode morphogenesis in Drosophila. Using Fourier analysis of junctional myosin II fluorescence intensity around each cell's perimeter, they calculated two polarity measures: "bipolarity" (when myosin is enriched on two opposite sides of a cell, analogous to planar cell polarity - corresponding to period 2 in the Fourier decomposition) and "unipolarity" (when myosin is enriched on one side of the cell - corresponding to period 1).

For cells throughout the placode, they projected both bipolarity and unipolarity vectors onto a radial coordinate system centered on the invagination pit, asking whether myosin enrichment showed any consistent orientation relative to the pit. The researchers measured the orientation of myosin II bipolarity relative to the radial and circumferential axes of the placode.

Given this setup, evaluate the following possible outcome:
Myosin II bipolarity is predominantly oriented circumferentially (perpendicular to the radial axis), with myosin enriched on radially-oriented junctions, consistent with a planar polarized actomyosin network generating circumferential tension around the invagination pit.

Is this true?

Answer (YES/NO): NO